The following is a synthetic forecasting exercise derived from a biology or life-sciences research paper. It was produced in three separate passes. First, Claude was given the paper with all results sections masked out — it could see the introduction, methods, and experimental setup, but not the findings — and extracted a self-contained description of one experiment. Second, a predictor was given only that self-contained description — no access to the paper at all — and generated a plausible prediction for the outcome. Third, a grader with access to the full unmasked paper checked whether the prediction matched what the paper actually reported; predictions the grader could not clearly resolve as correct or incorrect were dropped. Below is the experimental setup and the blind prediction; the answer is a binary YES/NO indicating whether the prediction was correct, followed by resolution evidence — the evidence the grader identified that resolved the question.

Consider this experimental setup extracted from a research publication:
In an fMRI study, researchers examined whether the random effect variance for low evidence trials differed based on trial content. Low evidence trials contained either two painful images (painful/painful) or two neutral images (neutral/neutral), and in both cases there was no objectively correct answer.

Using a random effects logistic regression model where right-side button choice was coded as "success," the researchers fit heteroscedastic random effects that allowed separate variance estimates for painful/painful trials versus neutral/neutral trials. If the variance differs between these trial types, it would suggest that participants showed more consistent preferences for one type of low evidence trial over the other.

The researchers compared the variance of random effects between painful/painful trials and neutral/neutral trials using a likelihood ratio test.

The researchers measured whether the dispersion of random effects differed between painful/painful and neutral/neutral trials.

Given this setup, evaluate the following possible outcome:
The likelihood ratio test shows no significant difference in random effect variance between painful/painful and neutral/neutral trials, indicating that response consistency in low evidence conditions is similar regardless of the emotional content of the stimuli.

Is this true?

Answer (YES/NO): YES